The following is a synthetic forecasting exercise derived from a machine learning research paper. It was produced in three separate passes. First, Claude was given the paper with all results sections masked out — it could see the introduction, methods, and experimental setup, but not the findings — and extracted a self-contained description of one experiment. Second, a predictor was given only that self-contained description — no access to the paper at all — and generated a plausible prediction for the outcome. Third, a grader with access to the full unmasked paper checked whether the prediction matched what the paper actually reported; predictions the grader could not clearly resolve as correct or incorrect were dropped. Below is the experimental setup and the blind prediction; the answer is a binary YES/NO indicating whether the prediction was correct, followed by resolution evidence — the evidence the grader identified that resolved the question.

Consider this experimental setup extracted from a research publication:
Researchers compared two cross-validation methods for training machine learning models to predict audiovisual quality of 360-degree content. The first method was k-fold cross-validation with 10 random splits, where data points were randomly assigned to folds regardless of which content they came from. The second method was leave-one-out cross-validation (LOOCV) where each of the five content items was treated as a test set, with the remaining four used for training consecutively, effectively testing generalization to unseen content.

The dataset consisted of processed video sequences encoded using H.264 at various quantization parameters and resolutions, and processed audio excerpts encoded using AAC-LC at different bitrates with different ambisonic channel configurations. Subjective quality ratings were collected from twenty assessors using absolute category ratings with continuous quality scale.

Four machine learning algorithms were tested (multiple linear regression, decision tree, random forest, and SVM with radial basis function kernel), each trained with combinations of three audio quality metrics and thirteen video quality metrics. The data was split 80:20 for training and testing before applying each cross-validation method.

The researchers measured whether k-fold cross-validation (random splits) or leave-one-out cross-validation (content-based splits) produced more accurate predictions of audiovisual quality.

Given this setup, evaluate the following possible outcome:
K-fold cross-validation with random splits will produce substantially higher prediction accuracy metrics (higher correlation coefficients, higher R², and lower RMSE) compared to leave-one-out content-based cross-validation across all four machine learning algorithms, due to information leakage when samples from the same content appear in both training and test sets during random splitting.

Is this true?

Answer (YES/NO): NO